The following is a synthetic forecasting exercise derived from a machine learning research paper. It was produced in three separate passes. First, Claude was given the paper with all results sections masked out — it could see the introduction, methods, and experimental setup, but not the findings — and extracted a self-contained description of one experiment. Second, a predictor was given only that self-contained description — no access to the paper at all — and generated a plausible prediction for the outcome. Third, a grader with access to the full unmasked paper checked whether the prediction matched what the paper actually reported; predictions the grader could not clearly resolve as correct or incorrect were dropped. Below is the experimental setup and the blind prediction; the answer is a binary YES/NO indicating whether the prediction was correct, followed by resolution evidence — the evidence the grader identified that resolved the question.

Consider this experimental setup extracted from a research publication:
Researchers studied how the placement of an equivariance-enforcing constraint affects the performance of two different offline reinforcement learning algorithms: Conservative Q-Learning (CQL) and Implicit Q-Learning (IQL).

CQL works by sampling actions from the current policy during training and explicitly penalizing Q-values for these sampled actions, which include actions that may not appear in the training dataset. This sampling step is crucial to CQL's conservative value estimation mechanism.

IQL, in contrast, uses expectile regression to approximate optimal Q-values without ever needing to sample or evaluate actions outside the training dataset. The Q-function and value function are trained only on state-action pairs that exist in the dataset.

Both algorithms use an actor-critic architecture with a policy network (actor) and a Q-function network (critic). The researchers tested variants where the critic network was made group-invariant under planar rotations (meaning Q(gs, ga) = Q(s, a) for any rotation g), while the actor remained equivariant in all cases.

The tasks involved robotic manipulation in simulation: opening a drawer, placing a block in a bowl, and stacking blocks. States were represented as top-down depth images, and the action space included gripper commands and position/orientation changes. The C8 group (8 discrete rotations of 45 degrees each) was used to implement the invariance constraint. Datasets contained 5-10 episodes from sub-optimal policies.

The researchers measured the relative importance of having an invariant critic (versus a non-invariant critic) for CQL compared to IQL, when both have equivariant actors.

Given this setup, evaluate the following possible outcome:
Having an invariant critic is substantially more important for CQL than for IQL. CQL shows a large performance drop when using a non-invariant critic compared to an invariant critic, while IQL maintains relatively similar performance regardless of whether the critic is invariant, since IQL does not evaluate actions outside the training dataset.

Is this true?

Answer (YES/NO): YES